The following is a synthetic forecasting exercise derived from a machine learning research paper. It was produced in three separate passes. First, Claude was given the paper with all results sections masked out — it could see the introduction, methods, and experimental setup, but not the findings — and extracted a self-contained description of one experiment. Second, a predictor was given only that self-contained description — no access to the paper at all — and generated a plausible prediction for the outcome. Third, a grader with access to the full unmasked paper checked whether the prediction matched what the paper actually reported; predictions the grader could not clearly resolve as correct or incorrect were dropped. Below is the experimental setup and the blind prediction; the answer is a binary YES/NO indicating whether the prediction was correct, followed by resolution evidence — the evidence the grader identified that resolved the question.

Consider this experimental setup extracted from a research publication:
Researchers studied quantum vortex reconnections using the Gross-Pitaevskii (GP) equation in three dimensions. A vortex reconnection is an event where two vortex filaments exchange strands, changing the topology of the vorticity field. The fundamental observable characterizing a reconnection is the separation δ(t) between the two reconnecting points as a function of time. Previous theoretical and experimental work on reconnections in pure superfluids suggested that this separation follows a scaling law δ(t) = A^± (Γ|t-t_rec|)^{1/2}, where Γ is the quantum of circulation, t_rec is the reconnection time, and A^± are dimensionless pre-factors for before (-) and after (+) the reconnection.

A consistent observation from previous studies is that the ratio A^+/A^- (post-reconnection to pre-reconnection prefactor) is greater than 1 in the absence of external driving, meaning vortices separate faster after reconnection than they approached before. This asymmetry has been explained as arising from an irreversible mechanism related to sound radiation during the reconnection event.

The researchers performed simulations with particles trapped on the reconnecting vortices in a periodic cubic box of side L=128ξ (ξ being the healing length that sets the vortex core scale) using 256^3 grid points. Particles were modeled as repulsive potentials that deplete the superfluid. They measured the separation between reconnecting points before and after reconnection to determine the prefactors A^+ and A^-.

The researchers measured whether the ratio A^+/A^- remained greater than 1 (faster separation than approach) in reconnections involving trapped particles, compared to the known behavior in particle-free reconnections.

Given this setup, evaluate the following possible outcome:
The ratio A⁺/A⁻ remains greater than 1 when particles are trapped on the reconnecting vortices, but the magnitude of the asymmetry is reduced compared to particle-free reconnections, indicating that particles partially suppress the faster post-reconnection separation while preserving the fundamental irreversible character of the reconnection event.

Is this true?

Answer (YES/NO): NO